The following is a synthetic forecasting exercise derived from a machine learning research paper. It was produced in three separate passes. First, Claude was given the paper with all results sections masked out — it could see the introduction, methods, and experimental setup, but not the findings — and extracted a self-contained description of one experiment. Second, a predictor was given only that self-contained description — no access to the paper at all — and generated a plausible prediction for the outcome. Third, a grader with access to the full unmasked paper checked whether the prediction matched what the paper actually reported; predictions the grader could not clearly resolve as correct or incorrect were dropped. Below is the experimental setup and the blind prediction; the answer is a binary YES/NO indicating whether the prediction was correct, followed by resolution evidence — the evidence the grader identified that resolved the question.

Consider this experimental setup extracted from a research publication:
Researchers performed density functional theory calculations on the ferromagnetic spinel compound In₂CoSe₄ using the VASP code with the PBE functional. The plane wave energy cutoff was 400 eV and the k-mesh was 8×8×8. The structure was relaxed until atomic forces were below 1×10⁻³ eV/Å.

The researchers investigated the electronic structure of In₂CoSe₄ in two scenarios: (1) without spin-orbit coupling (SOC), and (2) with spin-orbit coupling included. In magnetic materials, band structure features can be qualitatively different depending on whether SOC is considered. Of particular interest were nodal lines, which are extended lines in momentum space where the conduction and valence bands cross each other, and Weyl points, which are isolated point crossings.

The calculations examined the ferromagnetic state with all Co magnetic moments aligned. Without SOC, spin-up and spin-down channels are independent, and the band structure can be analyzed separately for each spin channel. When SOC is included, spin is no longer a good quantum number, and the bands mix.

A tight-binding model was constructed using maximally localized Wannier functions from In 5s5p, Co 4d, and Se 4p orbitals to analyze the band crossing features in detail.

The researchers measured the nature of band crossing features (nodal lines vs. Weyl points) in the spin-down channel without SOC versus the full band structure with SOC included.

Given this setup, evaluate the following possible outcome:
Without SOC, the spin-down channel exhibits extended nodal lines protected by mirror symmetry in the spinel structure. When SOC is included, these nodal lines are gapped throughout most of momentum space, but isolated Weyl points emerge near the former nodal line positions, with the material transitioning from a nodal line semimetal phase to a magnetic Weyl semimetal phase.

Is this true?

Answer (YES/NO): YES